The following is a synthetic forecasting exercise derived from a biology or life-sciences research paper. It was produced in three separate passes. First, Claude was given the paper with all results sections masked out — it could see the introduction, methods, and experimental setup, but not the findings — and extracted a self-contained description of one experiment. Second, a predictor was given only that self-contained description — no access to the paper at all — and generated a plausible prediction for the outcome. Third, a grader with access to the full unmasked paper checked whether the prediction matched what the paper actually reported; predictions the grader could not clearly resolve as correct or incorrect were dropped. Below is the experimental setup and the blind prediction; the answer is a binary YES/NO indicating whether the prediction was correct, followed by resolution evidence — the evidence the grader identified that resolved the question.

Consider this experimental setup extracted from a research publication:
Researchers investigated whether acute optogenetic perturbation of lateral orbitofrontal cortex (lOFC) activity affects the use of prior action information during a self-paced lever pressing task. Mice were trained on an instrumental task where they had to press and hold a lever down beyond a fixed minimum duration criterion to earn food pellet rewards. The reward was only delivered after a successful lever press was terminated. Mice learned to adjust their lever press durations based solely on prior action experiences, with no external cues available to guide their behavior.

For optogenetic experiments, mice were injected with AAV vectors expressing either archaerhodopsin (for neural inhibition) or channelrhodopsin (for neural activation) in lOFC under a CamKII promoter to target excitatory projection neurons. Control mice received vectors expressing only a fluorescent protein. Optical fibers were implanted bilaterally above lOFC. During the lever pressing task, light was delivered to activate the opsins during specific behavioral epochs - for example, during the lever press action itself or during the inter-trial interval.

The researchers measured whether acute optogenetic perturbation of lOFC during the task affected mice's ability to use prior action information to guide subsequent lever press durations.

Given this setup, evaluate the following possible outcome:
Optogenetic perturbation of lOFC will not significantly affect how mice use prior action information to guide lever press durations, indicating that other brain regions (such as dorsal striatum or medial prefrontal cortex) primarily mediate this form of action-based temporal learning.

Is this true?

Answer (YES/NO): NO